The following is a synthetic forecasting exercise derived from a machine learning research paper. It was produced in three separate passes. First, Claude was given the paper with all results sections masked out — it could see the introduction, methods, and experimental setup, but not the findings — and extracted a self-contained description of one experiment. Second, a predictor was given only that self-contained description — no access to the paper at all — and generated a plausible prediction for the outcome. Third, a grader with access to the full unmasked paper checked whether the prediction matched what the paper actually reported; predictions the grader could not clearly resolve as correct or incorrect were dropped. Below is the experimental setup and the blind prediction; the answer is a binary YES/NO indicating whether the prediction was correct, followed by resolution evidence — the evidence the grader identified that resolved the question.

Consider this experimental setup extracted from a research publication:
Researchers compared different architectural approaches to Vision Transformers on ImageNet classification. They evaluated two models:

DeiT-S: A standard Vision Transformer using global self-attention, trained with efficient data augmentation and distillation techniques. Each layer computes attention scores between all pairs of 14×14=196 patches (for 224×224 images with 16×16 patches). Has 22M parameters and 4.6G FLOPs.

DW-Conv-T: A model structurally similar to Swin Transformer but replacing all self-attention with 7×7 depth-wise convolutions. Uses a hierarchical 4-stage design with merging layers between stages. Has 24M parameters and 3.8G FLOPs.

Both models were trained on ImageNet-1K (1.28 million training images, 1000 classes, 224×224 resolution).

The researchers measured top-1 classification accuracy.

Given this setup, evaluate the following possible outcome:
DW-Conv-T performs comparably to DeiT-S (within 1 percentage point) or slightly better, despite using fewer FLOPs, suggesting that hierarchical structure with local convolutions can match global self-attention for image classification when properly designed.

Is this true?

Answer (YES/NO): YES